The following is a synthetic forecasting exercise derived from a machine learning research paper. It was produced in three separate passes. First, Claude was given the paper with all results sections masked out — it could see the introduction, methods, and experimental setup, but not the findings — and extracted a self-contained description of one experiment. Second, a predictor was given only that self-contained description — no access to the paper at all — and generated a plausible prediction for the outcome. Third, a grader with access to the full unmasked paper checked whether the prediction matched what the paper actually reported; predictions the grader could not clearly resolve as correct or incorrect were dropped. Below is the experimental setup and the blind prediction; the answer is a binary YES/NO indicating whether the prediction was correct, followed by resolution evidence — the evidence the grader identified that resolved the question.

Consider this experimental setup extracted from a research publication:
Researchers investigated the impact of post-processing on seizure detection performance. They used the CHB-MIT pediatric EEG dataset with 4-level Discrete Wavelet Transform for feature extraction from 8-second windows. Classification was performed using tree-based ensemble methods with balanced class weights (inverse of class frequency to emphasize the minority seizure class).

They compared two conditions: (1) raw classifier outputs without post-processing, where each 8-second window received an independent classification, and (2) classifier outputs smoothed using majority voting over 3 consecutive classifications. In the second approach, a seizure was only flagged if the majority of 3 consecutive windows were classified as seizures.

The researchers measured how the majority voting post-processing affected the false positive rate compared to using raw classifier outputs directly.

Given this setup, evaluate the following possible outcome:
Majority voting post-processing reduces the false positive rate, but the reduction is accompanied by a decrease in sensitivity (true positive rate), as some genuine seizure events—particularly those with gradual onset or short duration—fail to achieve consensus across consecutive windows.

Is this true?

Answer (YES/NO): NO